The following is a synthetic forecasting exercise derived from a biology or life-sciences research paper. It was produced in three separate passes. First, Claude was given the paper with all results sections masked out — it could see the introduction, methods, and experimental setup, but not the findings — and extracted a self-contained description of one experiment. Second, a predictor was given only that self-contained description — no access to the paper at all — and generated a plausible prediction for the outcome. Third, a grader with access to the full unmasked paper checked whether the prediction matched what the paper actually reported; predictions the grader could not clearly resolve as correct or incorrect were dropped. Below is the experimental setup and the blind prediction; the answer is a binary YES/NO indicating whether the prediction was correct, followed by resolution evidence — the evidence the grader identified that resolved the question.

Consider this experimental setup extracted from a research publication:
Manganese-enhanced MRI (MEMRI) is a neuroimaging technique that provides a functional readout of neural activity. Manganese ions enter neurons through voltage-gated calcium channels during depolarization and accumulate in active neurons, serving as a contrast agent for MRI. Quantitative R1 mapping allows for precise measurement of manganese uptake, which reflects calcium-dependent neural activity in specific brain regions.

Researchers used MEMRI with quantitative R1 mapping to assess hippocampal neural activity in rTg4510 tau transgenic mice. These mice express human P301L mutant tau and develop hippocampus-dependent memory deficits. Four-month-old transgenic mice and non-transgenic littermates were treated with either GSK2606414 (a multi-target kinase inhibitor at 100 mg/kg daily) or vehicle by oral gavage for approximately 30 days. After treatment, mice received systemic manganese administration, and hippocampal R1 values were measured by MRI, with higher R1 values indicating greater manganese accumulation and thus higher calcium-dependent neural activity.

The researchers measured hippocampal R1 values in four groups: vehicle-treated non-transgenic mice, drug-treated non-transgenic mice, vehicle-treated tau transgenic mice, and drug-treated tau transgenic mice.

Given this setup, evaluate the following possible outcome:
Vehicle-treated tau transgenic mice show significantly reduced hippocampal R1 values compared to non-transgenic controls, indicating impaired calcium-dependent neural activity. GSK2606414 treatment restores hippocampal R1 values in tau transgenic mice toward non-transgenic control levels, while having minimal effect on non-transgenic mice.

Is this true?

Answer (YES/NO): YES